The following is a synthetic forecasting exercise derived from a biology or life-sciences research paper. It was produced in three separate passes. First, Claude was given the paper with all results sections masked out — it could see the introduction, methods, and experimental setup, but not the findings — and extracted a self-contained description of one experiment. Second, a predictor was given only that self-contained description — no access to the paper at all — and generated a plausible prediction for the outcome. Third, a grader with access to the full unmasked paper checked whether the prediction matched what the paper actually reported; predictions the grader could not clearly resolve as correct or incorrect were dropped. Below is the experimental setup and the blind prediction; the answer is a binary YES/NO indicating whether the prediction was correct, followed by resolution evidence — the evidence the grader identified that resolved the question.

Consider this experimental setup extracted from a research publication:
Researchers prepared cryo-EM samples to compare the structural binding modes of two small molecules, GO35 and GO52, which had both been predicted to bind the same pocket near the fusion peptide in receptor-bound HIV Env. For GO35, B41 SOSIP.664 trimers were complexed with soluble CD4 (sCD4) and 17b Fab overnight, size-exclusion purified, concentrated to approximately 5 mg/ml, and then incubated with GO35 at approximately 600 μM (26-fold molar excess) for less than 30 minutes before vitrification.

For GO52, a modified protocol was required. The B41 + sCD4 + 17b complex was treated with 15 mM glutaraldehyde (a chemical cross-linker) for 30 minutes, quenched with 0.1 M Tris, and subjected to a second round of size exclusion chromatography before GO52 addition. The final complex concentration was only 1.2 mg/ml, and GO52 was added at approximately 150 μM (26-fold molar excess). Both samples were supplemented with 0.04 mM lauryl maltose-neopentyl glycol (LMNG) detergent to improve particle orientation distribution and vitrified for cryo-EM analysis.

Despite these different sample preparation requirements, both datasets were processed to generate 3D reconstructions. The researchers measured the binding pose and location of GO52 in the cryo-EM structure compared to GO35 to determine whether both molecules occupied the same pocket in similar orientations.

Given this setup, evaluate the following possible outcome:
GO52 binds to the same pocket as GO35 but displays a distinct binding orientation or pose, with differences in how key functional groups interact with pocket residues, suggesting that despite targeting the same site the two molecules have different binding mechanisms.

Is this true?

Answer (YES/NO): YES